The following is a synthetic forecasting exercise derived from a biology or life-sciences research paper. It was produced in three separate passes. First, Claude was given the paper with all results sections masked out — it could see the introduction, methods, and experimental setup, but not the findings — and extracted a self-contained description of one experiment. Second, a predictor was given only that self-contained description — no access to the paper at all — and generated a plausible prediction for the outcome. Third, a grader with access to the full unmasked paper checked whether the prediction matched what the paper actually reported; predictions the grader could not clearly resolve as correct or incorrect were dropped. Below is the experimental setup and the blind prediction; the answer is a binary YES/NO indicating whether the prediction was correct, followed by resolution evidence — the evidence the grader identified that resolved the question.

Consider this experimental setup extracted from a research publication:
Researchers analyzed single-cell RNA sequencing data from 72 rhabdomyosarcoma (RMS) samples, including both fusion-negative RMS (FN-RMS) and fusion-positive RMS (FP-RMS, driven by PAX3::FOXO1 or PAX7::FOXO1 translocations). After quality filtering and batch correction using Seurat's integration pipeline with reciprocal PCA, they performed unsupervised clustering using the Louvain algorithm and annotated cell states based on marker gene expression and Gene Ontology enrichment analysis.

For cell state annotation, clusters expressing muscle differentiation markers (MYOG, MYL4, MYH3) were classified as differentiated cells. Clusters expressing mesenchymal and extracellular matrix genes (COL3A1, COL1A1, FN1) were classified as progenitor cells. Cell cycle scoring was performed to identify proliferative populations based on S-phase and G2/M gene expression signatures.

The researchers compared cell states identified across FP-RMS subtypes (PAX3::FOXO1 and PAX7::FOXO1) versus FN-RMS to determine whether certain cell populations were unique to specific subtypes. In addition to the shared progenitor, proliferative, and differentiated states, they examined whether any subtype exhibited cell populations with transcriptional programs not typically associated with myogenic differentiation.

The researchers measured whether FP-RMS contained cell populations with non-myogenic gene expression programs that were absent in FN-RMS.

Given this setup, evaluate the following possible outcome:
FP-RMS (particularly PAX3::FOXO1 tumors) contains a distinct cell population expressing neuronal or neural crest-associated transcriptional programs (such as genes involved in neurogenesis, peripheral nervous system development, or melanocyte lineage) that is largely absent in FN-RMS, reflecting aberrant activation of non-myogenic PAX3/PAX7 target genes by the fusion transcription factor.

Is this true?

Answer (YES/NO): NO